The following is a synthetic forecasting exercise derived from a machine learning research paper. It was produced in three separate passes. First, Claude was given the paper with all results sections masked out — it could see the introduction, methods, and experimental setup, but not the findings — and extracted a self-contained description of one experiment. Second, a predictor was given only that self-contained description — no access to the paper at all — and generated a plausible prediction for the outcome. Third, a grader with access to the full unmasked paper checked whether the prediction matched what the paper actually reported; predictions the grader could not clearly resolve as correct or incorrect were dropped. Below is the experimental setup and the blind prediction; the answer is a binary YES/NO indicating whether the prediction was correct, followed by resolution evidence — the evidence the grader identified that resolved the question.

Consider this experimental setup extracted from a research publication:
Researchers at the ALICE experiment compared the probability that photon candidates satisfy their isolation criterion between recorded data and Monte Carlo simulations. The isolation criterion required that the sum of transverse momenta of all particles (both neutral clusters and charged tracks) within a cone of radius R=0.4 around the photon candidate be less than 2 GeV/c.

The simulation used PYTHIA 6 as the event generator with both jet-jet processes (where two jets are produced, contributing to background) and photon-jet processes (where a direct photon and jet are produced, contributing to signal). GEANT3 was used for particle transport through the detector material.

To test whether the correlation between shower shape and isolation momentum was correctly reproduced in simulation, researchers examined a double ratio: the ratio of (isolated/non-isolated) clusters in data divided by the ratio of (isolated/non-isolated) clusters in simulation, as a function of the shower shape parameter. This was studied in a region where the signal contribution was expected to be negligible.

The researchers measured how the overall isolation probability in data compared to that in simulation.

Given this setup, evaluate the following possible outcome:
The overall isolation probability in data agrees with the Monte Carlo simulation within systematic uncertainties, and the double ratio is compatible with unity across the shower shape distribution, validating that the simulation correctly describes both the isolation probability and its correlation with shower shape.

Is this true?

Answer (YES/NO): NO